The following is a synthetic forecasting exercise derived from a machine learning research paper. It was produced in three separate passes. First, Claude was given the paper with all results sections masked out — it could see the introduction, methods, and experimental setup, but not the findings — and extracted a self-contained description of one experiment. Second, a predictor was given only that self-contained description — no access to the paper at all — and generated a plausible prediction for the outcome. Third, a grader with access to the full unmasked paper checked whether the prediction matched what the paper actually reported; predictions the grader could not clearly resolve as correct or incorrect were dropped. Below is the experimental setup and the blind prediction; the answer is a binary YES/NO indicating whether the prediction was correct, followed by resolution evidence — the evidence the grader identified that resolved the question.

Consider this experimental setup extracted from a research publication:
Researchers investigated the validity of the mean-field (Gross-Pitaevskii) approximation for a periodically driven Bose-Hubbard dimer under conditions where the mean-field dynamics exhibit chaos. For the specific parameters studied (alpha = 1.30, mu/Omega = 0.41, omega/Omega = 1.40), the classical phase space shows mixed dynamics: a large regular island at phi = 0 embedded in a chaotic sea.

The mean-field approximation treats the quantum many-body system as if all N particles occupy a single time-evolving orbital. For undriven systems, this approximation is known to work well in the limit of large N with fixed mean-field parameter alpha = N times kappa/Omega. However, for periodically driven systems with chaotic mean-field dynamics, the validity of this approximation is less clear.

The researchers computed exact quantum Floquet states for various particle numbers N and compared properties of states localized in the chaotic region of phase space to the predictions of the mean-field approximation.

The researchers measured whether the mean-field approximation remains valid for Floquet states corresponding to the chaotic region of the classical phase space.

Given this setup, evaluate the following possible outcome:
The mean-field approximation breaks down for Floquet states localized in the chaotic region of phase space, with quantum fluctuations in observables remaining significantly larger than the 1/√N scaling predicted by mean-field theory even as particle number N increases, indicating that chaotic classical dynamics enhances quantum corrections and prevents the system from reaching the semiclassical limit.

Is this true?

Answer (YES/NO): YES